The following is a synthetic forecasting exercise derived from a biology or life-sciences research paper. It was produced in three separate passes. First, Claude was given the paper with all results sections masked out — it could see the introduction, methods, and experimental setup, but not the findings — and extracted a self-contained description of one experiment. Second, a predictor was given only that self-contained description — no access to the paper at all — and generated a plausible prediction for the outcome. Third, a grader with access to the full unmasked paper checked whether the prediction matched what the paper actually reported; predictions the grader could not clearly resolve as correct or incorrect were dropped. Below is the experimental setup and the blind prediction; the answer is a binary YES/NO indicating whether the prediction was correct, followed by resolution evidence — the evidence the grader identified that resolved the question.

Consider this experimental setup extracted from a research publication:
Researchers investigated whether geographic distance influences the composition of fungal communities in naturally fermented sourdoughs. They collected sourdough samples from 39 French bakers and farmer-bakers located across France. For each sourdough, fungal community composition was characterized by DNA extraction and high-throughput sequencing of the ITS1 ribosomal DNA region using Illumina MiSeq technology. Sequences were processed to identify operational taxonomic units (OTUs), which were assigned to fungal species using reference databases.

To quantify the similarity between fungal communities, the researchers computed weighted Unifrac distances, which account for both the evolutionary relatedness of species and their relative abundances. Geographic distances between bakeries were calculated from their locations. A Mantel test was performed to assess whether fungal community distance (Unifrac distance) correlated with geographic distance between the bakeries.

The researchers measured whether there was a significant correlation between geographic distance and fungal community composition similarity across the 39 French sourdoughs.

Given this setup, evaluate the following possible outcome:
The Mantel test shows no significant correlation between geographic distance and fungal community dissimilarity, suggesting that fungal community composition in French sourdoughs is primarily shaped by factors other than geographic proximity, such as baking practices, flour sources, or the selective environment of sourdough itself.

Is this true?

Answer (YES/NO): YES